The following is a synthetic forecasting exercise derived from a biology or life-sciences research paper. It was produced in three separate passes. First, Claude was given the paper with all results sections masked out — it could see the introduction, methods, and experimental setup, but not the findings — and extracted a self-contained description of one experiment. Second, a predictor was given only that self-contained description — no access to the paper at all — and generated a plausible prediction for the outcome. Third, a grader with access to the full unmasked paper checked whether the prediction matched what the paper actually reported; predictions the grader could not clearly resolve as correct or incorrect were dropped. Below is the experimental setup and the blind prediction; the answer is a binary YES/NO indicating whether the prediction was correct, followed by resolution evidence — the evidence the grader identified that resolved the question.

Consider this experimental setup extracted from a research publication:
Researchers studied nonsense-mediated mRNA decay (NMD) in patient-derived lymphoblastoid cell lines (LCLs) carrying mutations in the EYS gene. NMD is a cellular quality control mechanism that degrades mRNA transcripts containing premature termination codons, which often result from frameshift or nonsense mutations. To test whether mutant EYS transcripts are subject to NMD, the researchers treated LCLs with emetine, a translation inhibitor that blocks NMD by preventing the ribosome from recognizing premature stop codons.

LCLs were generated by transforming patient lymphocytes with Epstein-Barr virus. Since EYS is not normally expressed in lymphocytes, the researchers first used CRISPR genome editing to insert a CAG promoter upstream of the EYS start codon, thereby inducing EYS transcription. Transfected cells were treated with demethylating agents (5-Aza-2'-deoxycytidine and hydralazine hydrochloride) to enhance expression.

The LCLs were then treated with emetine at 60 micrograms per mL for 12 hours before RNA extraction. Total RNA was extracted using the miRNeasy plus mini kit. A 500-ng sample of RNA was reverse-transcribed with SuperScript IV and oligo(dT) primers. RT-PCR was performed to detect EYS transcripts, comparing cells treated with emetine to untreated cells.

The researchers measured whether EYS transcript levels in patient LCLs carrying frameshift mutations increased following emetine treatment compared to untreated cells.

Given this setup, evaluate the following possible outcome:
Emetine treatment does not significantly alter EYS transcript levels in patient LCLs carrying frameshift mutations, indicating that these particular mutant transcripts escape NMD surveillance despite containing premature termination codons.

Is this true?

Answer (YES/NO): NO